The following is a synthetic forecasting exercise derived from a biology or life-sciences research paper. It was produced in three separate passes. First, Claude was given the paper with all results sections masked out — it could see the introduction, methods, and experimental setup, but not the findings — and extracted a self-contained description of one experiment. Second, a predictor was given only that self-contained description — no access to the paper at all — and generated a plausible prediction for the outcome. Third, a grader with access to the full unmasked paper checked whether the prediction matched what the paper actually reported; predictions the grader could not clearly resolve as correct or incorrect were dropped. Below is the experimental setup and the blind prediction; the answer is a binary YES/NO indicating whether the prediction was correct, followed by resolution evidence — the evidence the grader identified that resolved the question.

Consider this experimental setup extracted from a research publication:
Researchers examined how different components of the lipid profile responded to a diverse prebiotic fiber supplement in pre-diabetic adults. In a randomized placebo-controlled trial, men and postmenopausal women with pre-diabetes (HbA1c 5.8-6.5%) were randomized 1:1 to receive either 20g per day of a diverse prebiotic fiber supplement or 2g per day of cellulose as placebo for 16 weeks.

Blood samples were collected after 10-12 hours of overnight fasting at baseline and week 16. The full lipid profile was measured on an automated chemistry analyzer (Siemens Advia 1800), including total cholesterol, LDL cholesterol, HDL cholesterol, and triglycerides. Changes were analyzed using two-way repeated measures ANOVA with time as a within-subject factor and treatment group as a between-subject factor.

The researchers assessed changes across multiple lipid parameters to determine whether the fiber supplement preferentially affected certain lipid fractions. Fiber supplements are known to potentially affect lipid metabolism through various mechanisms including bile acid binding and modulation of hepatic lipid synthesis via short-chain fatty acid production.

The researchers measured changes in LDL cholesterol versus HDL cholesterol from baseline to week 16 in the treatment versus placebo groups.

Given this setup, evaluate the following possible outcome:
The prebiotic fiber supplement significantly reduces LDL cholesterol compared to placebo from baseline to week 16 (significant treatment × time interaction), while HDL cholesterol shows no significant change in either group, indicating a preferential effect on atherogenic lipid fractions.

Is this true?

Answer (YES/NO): NO